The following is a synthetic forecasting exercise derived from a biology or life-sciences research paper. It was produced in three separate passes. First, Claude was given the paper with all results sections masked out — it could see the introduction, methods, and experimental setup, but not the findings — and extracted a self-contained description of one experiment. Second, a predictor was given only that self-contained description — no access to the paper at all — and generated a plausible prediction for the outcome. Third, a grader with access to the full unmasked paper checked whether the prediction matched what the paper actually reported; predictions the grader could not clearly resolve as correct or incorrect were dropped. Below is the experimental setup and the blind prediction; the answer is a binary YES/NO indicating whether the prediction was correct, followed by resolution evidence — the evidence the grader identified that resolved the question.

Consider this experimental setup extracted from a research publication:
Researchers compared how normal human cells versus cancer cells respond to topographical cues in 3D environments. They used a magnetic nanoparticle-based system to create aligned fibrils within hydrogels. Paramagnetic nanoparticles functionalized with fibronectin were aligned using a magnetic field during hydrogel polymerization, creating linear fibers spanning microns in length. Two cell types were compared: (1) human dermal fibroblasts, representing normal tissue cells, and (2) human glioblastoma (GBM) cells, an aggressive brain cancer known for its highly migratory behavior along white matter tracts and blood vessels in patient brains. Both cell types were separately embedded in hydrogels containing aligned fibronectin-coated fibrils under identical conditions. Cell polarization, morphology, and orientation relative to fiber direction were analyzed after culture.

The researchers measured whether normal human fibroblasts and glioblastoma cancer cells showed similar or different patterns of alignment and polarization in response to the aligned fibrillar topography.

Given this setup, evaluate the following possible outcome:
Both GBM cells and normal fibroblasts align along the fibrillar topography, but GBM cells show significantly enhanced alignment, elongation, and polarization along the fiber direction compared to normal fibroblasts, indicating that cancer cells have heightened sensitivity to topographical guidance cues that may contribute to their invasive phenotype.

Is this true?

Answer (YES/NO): NO